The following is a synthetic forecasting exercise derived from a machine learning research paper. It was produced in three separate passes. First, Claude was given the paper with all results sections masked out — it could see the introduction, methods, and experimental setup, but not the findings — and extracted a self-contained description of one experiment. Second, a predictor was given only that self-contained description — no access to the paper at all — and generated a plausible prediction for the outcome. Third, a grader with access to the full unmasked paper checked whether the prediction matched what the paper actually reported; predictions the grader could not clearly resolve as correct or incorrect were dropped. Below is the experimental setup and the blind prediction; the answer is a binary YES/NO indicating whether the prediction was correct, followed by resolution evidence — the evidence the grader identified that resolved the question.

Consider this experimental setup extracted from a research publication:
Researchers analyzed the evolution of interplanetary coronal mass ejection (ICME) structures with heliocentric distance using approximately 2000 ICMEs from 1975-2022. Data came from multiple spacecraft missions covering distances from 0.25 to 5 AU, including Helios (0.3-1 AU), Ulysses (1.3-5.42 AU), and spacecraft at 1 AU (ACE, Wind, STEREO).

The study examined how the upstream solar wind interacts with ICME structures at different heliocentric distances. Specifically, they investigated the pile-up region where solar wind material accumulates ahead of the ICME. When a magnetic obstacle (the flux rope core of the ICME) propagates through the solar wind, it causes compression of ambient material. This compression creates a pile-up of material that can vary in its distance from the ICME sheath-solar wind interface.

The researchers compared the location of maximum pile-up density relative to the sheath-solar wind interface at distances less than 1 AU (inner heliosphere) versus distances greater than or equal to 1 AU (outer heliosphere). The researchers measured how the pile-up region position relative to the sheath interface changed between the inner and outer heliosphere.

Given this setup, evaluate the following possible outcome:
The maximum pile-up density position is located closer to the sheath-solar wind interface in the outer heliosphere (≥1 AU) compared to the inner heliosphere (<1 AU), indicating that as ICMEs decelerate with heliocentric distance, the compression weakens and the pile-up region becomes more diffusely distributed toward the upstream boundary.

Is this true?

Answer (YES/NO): NO